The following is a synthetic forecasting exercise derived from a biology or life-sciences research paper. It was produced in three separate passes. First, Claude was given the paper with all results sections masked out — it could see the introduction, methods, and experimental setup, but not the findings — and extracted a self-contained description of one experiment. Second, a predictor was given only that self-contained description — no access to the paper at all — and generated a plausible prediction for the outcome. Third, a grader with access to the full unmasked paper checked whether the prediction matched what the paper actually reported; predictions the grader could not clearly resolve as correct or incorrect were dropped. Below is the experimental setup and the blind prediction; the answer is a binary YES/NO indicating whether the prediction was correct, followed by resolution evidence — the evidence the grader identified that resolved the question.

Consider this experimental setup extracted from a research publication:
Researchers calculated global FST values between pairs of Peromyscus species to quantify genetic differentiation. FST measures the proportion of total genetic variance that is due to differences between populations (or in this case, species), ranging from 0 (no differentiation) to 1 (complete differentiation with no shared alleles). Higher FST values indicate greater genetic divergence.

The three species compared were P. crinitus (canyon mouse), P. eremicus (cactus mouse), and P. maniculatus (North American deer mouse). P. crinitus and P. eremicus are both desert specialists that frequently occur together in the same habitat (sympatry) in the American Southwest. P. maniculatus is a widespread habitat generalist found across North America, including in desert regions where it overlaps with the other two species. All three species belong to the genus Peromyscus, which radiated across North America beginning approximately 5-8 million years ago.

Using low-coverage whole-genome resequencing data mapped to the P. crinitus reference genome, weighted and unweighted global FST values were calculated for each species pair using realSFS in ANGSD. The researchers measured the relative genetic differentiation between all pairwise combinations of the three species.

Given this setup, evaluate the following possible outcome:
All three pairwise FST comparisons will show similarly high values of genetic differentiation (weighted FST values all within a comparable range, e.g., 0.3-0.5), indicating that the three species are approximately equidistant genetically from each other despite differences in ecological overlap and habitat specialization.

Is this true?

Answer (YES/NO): NO